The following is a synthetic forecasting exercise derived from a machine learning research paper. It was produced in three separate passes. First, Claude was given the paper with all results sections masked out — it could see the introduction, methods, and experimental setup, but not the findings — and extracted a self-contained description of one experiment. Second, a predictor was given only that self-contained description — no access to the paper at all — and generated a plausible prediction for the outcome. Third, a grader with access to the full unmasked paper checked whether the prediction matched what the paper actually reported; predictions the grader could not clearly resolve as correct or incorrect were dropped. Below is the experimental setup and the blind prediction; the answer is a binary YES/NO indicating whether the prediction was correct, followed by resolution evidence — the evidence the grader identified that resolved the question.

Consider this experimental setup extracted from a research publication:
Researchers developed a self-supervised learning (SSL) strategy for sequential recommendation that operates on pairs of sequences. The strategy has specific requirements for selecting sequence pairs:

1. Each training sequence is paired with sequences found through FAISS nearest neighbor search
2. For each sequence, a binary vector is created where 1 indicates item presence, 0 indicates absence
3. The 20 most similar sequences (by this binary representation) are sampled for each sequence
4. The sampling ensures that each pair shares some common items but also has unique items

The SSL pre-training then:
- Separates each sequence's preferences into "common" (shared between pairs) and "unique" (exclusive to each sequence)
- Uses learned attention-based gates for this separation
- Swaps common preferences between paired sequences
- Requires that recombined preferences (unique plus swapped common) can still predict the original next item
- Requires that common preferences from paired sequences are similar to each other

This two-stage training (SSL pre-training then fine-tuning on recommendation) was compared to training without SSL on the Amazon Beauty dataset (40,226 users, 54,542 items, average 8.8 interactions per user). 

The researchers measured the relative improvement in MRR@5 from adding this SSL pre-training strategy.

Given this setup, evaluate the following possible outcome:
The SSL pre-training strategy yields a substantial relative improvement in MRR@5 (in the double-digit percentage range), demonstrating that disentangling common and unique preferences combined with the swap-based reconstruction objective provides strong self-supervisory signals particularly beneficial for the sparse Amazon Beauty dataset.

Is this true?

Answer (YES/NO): NO